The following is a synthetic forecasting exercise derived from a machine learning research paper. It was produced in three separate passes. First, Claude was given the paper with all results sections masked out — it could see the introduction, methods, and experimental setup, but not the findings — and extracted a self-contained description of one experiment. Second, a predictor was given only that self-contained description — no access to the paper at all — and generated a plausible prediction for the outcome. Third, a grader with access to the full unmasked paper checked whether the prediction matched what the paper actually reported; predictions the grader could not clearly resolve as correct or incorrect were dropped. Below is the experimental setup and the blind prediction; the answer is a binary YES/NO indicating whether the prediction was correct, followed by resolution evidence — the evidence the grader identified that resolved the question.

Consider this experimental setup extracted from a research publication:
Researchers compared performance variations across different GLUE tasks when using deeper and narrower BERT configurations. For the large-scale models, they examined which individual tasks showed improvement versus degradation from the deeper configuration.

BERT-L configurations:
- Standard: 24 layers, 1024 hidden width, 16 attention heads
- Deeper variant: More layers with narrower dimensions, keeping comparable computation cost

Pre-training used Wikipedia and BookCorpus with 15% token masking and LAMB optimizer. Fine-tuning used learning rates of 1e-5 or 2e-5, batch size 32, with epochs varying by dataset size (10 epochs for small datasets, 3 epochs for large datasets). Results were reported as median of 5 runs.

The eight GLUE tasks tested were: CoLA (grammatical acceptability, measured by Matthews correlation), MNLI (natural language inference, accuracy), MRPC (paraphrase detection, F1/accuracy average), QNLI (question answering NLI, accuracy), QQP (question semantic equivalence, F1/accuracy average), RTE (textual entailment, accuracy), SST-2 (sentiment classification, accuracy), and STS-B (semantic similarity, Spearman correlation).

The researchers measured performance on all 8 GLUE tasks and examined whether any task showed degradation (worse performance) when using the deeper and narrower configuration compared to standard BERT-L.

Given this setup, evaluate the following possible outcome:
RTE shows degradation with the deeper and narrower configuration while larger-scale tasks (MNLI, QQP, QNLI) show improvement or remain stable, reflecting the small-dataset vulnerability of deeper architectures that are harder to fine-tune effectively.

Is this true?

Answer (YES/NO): NO